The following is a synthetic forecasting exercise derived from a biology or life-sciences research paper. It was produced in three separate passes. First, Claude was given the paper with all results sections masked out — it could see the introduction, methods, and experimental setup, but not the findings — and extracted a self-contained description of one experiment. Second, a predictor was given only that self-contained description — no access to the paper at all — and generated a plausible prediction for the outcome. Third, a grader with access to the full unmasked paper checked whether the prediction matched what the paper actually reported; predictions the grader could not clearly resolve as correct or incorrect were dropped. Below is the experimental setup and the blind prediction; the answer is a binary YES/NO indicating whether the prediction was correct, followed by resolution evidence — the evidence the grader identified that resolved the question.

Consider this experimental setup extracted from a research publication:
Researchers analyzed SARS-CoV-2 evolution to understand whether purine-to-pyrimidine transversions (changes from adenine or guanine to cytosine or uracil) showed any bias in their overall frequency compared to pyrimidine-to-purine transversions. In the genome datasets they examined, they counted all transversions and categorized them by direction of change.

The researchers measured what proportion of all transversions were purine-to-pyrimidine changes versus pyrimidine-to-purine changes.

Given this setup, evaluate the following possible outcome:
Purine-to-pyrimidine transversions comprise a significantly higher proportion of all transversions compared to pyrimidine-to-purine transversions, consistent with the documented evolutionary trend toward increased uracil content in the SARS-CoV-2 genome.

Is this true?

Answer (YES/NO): YES